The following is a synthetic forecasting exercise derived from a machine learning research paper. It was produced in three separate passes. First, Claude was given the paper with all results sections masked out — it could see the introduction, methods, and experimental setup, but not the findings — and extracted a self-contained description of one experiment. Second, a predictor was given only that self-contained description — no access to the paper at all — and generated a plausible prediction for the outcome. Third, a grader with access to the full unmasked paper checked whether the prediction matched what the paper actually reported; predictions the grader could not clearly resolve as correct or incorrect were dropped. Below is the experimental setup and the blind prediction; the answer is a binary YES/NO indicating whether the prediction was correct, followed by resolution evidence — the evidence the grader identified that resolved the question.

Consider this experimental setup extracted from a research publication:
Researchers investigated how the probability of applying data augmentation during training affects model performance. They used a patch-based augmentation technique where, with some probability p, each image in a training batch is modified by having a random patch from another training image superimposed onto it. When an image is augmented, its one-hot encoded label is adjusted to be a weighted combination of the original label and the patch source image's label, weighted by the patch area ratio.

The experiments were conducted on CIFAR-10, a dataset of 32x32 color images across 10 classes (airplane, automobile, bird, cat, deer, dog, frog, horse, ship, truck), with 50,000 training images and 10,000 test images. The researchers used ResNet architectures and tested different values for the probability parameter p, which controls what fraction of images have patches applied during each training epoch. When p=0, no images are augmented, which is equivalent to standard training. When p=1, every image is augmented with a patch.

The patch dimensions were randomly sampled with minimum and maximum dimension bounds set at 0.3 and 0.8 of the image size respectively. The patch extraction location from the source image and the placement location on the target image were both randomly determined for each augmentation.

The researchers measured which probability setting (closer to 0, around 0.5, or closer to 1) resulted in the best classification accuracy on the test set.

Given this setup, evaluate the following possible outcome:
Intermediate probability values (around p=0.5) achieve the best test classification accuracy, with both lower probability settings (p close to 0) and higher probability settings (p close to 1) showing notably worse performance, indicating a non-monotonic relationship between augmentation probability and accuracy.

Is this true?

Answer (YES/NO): NO